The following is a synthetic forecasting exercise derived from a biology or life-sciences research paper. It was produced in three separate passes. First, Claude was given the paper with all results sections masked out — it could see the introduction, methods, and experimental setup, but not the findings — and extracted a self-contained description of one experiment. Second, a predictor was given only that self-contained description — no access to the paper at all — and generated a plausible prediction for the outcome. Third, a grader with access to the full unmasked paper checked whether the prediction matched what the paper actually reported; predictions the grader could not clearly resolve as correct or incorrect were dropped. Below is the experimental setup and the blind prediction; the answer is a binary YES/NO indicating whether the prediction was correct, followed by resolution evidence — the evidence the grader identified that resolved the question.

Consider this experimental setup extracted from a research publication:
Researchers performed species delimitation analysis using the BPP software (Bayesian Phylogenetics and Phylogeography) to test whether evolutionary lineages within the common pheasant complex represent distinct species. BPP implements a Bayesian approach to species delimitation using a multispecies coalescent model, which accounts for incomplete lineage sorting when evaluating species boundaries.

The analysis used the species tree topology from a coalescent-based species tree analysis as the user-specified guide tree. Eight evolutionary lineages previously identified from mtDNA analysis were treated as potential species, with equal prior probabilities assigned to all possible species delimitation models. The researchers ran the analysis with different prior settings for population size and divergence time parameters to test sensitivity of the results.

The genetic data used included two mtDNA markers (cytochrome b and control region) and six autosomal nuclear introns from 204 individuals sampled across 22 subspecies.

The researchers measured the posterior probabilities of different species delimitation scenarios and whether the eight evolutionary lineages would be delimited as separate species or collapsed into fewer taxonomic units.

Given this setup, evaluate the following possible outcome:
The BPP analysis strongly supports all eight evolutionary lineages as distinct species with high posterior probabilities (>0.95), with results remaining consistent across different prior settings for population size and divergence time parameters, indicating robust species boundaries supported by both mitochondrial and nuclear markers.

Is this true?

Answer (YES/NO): YES